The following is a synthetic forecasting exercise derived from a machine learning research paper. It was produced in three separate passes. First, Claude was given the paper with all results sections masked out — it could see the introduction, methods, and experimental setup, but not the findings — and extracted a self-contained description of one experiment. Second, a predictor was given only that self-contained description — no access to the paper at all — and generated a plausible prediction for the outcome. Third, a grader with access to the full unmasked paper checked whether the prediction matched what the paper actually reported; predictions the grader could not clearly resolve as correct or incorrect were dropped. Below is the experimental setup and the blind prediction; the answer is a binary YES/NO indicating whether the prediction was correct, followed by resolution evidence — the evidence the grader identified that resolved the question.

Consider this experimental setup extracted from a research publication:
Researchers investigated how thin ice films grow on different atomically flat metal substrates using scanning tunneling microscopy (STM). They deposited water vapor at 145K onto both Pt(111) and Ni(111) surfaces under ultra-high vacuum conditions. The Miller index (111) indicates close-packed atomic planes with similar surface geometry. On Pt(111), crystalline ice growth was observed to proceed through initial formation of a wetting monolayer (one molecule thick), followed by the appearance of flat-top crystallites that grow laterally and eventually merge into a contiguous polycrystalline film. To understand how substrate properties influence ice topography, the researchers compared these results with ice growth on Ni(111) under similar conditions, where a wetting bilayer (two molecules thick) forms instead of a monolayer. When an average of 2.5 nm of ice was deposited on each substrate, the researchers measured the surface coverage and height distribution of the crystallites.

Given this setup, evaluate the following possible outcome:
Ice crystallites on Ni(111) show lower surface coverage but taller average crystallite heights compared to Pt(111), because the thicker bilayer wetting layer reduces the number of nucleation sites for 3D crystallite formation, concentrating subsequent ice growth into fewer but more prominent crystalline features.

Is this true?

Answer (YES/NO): YES